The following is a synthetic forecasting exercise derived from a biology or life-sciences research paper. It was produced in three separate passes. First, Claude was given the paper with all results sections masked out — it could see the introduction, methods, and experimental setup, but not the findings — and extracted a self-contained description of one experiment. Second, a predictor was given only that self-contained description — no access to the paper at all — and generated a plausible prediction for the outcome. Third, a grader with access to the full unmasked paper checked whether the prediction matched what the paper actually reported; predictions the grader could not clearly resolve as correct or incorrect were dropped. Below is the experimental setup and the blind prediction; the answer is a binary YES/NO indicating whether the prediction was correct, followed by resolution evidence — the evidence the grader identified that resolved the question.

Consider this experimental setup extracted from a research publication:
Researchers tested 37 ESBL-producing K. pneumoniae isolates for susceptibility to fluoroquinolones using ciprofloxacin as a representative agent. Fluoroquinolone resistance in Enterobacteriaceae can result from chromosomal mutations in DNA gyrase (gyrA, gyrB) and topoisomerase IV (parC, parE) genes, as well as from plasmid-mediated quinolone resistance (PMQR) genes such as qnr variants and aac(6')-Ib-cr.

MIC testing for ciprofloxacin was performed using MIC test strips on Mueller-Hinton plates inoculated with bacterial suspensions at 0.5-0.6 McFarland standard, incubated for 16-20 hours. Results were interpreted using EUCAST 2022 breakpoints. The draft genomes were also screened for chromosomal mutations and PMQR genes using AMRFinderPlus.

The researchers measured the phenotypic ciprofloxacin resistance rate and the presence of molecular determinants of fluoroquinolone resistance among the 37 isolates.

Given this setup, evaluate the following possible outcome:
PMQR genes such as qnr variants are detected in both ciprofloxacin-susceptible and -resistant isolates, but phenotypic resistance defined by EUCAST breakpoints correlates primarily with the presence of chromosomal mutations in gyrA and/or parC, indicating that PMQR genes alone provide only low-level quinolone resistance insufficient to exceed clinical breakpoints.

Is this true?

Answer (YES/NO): NO